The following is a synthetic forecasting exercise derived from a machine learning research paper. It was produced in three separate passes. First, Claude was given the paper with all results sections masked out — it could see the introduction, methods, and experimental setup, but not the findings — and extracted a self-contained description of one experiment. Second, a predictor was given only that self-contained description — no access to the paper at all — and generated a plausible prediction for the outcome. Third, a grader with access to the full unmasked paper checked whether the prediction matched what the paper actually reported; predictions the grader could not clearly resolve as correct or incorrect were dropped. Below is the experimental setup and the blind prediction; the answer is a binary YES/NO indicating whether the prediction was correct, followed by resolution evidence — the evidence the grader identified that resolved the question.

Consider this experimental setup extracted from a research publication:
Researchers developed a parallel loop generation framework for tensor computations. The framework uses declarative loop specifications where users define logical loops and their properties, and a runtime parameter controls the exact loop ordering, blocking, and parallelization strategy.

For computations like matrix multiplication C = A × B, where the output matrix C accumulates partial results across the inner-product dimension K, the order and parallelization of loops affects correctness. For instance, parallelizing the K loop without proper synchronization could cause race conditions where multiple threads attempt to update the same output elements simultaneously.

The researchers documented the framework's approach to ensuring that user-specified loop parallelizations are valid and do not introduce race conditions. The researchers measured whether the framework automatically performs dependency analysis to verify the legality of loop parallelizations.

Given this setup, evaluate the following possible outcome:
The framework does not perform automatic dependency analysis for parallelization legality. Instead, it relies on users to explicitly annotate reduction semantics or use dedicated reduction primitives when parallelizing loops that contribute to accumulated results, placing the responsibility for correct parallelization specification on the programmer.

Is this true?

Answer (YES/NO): NO